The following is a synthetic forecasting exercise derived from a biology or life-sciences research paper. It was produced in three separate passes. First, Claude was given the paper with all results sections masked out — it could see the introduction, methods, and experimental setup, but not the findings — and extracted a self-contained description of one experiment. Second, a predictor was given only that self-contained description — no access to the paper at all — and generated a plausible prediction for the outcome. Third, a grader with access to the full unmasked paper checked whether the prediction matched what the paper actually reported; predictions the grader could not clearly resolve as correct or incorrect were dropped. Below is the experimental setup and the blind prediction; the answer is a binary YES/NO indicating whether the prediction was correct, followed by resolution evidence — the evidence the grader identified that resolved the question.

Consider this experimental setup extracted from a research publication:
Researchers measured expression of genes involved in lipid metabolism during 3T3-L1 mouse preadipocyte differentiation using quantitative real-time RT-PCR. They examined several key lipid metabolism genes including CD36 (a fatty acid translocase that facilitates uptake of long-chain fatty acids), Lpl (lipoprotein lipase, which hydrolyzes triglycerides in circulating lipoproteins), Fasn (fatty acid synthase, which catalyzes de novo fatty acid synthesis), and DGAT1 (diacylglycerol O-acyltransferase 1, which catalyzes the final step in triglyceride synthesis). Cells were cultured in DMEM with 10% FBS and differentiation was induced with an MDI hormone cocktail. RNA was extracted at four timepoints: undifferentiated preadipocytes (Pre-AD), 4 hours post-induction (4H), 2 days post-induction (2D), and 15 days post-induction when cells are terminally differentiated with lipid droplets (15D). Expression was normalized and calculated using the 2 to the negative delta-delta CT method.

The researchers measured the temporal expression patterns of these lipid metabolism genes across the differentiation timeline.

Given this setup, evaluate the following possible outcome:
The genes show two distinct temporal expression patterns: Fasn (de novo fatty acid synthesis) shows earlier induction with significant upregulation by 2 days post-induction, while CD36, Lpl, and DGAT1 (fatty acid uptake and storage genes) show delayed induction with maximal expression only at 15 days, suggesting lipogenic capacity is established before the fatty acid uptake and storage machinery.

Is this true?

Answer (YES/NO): NO